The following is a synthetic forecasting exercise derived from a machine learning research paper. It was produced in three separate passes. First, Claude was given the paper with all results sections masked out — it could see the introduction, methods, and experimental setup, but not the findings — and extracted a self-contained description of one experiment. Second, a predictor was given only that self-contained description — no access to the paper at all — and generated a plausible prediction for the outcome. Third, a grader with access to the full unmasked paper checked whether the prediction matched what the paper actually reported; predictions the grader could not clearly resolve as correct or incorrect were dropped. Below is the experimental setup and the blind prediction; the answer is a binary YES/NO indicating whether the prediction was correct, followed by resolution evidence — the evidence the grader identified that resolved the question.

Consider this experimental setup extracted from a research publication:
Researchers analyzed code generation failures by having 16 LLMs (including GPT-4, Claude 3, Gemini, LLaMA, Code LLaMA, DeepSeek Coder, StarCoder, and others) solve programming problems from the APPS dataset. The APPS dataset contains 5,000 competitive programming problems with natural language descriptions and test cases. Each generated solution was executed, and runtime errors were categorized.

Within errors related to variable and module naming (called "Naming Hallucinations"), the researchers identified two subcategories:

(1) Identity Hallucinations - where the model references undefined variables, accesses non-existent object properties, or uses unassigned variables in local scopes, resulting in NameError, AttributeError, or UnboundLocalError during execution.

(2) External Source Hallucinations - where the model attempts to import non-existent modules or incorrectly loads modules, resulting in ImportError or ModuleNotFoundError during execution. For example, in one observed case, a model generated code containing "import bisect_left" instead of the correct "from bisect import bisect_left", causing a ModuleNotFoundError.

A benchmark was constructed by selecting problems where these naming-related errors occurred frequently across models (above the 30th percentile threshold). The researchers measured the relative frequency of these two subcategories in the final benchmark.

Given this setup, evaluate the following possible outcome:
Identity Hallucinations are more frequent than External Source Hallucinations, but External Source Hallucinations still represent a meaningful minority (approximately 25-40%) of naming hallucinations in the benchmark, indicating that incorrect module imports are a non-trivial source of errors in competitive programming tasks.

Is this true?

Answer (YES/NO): YES